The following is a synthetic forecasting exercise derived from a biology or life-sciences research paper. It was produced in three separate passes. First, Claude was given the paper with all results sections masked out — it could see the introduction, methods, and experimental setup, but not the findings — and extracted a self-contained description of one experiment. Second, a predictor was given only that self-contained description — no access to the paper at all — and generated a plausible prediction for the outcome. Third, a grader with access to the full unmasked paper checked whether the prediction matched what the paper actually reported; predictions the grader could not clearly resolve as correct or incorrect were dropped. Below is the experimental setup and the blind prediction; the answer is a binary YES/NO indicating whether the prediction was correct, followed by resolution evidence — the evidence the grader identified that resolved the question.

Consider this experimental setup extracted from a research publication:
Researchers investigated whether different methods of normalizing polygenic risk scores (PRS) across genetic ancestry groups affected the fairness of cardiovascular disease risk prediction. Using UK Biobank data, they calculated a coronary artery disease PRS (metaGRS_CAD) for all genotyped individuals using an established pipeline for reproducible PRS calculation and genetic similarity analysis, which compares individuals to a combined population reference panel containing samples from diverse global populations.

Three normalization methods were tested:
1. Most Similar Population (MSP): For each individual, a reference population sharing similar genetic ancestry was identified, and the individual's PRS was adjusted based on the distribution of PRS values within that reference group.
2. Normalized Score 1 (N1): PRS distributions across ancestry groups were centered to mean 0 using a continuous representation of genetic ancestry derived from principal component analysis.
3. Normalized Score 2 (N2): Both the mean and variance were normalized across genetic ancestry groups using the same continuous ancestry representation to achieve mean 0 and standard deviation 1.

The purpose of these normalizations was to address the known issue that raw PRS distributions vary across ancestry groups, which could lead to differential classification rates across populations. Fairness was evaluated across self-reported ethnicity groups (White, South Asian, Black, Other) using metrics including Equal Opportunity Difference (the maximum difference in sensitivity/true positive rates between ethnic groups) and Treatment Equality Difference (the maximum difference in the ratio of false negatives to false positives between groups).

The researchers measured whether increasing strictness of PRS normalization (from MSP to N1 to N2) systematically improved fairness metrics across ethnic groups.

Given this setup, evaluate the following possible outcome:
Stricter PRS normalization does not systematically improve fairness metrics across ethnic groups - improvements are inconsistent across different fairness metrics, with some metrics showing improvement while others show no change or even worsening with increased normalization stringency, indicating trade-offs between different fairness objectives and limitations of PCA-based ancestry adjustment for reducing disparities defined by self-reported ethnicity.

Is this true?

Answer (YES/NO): YES